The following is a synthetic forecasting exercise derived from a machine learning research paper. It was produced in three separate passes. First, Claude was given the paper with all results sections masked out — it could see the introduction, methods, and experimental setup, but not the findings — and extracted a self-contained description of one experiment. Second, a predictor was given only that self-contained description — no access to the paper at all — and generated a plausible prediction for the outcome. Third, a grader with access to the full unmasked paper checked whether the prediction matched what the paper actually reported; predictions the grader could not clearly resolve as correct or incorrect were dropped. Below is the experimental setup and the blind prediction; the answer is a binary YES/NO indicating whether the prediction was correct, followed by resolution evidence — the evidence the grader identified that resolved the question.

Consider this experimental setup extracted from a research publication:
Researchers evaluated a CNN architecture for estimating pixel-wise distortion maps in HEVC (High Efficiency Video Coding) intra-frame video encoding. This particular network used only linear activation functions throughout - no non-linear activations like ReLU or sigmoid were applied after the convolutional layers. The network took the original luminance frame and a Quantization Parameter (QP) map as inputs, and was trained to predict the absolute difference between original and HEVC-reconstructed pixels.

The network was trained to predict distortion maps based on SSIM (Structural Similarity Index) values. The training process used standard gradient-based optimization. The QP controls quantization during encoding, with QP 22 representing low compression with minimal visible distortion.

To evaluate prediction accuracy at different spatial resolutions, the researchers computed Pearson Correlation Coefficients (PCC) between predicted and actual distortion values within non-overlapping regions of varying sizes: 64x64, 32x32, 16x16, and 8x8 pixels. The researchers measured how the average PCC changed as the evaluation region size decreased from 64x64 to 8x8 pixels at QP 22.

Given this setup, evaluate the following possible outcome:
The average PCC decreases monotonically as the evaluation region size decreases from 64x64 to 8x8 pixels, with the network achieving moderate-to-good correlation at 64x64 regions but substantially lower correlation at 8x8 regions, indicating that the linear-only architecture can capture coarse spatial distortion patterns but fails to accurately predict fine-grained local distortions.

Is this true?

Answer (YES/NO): YES